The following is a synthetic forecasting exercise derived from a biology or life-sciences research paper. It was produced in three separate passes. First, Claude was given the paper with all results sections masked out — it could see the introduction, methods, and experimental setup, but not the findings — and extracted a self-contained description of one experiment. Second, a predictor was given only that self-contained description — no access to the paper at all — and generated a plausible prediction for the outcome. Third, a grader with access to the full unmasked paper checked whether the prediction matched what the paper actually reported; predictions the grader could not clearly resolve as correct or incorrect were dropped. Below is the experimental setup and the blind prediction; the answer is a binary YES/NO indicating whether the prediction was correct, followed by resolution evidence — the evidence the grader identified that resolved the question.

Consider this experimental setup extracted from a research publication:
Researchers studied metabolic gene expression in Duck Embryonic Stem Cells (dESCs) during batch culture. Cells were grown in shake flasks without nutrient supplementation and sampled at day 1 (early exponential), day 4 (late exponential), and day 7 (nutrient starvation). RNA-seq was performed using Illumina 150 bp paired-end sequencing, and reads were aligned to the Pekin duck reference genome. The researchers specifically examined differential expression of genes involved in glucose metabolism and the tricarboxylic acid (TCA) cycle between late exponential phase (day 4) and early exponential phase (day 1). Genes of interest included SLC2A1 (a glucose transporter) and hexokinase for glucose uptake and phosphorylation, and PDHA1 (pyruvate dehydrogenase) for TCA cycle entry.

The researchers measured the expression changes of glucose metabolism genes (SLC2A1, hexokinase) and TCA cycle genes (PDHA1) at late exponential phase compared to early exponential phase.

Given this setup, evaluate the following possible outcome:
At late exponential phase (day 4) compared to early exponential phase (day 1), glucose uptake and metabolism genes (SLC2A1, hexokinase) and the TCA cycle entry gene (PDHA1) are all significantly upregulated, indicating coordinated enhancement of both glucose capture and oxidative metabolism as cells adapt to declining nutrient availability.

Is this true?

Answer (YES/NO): NO